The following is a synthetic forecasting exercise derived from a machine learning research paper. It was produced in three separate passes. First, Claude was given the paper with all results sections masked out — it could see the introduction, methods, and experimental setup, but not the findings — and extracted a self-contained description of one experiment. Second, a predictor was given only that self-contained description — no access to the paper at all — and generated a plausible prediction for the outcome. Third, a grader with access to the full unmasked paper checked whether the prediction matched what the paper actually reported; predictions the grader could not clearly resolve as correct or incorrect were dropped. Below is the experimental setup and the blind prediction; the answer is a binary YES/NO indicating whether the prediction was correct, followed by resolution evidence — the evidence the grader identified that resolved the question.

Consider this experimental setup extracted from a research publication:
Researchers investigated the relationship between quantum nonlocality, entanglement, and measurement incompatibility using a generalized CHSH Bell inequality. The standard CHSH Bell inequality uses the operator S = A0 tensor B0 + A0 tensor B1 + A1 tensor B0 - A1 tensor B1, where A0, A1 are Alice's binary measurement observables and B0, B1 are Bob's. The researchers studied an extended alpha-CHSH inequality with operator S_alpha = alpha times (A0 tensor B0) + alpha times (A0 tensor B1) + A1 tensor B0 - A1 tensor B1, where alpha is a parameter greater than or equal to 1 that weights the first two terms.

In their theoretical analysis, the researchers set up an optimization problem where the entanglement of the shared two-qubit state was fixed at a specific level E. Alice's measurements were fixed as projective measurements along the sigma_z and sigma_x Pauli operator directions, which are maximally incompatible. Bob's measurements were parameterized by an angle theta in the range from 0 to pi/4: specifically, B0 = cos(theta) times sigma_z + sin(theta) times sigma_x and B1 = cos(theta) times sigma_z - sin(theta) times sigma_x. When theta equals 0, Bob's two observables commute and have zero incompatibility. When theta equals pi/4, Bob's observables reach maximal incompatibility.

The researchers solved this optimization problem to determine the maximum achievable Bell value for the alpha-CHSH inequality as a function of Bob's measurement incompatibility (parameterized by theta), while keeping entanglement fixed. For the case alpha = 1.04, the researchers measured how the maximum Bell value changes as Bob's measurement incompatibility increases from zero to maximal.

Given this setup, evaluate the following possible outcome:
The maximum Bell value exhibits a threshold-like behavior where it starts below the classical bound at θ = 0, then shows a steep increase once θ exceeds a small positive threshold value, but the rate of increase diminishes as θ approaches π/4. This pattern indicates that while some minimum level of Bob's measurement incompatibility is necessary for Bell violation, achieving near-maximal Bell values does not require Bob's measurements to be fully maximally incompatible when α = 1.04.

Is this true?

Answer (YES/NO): NO